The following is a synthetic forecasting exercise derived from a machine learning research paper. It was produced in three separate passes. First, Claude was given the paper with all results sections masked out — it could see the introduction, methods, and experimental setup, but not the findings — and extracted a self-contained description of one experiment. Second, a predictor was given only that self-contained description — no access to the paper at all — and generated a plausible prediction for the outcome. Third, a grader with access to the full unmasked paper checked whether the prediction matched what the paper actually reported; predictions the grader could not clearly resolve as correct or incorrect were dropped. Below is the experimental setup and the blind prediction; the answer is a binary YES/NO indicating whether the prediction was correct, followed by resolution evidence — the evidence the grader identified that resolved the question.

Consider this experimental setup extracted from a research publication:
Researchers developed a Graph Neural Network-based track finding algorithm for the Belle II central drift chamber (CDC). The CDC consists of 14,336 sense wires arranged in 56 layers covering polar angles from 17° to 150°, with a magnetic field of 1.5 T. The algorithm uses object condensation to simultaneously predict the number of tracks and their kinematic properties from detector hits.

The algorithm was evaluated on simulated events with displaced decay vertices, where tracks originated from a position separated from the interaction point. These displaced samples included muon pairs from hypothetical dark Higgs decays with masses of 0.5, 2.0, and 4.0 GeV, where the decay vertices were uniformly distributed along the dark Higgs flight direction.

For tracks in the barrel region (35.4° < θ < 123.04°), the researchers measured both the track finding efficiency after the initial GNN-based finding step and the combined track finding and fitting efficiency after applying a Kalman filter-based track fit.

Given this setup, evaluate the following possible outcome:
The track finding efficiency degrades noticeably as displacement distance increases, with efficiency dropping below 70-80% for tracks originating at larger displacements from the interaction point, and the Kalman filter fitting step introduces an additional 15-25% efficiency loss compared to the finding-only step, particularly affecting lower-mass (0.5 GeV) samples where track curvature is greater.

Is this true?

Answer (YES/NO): NO